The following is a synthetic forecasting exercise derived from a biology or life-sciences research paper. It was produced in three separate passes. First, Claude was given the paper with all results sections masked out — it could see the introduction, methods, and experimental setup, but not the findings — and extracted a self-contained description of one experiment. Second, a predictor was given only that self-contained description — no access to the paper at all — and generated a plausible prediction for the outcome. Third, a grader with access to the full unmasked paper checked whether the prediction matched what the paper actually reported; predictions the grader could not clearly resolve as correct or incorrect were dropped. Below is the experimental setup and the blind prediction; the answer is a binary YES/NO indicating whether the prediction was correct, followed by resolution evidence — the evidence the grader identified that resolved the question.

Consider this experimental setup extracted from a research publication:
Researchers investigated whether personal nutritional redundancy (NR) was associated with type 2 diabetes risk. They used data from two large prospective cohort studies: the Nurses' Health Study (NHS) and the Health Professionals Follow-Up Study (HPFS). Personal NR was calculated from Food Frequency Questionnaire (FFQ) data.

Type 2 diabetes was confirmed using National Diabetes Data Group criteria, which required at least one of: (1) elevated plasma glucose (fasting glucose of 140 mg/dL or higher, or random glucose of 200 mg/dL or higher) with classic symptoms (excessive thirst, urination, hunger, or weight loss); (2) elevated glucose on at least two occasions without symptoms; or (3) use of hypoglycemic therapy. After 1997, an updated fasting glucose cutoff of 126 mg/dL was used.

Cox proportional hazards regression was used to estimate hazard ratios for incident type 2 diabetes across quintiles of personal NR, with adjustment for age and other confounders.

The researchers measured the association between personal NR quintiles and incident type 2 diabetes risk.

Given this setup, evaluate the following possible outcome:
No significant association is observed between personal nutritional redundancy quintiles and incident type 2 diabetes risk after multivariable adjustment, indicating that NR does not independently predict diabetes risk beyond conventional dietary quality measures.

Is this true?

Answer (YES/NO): NO